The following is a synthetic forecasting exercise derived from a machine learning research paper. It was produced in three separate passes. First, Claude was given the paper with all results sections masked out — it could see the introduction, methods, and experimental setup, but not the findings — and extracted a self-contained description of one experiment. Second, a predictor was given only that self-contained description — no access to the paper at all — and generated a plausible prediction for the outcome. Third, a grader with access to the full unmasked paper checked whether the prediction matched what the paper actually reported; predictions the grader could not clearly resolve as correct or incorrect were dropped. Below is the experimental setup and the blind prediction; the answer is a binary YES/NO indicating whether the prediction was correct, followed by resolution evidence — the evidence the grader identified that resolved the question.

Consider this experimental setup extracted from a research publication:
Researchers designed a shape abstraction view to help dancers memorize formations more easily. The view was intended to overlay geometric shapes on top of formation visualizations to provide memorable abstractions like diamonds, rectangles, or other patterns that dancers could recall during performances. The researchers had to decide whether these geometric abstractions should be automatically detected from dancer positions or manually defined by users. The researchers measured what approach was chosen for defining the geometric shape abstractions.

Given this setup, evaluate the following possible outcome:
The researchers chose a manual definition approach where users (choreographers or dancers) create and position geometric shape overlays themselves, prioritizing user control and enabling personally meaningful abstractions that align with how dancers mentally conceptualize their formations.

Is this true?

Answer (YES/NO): YES